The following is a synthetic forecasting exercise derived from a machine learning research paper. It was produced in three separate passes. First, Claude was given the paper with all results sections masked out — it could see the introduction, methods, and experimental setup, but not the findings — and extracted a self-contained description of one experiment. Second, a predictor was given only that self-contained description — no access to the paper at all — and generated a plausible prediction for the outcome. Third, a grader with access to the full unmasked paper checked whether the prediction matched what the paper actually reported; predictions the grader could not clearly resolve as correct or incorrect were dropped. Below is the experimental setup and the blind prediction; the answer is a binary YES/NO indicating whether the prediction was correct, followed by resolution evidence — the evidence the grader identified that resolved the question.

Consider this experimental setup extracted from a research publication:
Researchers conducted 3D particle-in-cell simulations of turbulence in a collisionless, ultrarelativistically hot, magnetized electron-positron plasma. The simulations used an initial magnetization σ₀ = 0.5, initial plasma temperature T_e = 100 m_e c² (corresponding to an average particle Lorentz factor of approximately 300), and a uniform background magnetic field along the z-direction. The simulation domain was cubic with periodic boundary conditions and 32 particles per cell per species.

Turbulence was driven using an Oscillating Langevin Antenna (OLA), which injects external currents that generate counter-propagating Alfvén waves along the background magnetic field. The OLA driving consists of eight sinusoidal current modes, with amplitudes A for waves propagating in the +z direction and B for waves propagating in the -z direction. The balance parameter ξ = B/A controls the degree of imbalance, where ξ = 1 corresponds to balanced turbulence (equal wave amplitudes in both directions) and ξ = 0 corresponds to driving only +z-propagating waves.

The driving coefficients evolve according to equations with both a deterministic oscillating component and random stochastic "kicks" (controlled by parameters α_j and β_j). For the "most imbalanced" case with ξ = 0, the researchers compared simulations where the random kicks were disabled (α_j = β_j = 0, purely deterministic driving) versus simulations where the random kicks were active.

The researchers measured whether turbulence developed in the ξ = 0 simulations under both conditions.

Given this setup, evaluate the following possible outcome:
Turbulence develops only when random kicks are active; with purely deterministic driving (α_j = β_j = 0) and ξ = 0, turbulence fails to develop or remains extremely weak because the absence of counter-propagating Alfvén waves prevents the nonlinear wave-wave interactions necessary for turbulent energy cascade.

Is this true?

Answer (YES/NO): YES